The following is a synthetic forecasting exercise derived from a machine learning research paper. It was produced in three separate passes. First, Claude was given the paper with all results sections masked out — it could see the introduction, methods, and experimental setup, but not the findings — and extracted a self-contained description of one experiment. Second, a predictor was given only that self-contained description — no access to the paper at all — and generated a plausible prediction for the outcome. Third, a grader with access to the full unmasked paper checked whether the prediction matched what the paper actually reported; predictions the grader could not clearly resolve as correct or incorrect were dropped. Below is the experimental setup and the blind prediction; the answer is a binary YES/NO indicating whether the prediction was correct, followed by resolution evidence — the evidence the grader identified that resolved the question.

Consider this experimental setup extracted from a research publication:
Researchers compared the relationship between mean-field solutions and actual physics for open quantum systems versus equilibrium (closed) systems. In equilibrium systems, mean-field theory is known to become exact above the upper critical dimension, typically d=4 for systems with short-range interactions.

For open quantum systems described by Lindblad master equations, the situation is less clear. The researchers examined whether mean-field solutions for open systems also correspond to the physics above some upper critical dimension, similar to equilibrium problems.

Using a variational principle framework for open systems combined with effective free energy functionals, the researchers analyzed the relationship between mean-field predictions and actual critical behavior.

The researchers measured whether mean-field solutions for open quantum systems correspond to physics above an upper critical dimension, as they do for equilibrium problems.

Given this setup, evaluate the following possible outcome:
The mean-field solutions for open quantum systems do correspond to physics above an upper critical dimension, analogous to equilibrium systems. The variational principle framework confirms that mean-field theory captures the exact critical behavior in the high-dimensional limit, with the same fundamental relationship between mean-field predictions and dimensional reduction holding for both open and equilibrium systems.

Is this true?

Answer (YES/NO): NO